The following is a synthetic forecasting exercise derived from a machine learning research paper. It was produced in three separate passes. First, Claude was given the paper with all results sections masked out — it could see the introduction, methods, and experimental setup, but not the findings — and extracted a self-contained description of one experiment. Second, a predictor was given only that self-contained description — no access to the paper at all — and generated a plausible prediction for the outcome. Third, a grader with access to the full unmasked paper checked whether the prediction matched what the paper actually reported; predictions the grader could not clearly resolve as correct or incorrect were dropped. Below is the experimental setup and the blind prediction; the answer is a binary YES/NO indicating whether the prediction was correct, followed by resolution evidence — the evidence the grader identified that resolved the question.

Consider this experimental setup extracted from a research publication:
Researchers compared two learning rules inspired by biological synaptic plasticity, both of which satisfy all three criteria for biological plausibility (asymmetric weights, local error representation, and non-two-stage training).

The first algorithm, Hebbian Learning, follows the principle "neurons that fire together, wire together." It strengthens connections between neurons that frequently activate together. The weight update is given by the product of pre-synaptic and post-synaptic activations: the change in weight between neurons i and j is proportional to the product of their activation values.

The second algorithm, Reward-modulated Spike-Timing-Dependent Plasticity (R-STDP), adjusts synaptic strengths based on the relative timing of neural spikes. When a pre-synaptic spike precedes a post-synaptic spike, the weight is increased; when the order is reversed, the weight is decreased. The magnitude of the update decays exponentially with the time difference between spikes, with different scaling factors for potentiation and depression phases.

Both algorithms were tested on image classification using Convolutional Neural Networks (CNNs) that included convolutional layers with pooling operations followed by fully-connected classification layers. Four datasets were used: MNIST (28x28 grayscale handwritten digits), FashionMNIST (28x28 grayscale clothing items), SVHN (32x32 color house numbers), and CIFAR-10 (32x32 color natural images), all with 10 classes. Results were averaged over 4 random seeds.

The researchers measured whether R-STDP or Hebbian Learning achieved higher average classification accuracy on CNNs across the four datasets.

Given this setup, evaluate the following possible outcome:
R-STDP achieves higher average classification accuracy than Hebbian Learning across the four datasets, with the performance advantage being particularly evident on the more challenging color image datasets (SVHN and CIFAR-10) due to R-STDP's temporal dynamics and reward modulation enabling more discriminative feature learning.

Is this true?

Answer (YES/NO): NO